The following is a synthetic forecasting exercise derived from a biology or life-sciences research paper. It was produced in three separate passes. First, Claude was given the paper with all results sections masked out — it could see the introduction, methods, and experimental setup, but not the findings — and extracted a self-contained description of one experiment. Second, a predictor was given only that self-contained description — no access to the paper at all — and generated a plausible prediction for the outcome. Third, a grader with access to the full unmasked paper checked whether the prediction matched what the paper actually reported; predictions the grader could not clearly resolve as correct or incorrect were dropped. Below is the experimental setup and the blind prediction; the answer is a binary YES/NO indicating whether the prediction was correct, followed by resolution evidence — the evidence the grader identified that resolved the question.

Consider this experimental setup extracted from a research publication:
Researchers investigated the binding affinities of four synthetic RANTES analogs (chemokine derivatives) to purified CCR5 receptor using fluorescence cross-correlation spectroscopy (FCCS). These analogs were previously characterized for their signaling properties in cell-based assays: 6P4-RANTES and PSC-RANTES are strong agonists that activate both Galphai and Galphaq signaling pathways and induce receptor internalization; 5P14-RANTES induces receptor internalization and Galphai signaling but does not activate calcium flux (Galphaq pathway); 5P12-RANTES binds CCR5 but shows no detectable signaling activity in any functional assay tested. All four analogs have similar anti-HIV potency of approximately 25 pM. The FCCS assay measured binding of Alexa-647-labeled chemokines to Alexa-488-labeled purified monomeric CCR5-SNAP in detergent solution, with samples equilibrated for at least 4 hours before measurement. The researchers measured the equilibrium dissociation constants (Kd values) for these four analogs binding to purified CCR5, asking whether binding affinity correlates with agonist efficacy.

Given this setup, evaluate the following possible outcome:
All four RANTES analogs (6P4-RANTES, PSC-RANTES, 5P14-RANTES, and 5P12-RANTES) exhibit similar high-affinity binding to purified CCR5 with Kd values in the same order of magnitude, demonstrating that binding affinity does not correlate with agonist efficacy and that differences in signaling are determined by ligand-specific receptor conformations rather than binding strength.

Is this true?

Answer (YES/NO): NO